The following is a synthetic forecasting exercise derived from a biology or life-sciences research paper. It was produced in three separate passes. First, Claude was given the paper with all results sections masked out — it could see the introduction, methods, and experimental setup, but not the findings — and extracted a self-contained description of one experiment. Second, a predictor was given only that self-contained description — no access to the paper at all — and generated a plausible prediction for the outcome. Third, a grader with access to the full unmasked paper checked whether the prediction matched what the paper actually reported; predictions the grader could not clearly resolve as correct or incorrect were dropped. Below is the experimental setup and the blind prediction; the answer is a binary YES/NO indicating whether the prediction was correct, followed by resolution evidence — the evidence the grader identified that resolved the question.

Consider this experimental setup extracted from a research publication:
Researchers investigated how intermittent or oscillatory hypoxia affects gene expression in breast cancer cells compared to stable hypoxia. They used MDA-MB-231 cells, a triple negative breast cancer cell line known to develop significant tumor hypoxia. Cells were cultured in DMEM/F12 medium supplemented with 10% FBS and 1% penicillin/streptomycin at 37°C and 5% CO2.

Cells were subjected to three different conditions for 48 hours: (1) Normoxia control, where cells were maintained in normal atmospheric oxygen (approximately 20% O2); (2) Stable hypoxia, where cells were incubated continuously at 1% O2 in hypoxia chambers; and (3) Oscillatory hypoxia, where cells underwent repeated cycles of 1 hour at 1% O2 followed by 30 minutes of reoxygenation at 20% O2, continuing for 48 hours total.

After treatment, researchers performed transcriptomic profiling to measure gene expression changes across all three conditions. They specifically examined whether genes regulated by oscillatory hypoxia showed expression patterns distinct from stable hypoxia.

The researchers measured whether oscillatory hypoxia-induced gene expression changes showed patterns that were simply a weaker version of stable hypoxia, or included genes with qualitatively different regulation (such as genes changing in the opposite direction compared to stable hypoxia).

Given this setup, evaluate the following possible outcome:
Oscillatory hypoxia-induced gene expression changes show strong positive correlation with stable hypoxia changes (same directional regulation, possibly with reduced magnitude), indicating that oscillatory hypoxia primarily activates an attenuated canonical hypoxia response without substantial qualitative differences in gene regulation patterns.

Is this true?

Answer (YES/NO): NO